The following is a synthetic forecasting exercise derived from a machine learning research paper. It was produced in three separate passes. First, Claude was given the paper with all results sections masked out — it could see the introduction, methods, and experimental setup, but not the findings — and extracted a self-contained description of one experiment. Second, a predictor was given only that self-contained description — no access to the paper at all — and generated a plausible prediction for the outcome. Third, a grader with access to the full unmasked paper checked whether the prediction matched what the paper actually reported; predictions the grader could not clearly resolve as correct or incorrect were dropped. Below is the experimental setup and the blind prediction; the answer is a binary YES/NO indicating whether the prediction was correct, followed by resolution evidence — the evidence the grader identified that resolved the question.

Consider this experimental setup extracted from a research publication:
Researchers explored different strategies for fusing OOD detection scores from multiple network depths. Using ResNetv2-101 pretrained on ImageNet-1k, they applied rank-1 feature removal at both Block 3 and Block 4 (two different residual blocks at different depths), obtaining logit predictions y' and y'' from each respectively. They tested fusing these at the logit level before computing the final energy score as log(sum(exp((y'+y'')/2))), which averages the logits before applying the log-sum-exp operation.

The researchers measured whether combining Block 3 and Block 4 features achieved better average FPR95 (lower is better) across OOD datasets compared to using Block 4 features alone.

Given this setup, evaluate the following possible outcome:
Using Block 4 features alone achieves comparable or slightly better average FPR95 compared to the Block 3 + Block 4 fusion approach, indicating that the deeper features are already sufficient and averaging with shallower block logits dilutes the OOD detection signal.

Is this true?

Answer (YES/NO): NO